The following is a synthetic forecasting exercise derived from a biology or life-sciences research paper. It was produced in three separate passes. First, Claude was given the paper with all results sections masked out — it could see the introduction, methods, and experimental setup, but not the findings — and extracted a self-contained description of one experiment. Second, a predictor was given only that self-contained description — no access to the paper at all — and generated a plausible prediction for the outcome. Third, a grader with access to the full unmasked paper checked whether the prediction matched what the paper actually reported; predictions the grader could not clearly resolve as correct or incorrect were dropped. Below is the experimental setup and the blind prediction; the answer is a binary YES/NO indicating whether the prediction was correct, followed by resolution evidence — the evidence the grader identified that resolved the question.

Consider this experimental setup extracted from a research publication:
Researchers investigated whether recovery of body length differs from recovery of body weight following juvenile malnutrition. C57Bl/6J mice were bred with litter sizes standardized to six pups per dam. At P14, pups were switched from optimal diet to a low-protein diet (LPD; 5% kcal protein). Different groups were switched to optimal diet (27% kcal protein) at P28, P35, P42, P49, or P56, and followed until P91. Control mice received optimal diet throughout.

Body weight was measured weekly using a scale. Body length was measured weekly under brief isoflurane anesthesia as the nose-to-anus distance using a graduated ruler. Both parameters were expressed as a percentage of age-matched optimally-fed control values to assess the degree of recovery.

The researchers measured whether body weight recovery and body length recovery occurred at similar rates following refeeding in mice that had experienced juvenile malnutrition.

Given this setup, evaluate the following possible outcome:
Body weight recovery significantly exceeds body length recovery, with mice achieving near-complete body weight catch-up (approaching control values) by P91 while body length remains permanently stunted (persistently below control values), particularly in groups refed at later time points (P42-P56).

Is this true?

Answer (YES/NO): NO